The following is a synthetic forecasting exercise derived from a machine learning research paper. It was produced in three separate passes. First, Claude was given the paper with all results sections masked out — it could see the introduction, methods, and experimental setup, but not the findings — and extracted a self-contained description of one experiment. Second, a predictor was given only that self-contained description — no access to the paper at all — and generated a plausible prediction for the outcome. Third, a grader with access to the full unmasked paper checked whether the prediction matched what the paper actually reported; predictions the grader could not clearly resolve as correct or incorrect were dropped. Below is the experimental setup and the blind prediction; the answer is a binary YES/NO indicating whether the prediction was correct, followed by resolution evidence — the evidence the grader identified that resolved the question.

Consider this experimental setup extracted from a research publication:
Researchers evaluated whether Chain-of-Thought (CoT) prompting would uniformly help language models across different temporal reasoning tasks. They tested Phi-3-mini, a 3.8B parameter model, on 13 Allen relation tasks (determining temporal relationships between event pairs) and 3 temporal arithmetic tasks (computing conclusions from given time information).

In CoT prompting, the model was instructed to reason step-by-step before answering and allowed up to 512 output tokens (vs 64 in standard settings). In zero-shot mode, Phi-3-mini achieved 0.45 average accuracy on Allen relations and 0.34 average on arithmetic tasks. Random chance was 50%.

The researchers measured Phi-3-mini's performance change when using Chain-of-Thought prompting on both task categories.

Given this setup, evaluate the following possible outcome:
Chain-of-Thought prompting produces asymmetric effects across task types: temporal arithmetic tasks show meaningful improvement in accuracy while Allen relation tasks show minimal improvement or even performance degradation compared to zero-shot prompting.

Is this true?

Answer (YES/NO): NO